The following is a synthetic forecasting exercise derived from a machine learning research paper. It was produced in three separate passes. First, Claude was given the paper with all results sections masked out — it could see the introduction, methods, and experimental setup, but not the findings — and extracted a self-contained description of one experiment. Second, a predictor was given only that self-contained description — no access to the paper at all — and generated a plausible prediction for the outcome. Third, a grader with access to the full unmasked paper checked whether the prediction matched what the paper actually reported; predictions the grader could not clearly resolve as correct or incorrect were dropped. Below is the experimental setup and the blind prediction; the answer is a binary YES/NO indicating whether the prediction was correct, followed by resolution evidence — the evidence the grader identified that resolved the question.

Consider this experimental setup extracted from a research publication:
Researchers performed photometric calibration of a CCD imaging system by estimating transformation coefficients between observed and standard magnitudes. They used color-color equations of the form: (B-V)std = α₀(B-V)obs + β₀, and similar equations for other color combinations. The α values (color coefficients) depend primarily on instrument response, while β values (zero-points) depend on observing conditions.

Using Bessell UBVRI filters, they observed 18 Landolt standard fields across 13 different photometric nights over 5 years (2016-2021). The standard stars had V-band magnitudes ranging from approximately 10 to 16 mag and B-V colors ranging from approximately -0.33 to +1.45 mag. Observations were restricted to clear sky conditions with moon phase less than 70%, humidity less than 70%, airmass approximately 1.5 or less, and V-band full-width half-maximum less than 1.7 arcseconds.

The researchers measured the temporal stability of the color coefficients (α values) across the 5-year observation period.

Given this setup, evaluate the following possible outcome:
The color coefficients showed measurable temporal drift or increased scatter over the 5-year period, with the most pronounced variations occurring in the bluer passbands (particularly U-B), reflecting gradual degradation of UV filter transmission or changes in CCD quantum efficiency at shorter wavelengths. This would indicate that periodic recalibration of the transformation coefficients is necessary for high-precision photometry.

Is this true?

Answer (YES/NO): NO